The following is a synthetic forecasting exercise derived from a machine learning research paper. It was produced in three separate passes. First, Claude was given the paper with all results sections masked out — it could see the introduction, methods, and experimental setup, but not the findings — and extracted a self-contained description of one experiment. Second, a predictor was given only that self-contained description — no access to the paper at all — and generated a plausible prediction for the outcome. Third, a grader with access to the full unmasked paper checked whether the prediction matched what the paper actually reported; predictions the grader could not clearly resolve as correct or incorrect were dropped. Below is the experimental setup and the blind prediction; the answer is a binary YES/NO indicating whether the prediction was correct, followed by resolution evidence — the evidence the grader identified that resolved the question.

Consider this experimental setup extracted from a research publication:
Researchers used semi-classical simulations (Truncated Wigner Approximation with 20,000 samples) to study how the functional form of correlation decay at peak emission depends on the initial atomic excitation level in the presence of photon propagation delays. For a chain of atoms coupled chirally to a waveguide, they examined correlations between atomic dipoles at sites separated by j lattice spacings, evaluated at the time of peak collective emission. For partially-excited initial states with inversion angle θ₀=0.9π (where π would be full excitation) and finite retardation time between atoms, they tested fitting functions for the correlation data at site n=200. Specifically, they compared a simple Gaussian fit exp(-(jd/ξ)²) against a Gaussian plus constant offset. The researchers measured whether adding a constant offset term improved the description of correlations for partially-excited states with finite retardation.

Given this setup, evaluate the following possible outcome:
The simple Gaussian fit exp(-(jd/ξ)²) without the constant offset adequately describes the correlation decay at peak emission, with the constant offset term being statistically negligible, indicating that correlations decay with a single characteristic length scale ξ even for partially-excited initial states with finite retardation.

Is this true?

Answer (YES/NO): NO